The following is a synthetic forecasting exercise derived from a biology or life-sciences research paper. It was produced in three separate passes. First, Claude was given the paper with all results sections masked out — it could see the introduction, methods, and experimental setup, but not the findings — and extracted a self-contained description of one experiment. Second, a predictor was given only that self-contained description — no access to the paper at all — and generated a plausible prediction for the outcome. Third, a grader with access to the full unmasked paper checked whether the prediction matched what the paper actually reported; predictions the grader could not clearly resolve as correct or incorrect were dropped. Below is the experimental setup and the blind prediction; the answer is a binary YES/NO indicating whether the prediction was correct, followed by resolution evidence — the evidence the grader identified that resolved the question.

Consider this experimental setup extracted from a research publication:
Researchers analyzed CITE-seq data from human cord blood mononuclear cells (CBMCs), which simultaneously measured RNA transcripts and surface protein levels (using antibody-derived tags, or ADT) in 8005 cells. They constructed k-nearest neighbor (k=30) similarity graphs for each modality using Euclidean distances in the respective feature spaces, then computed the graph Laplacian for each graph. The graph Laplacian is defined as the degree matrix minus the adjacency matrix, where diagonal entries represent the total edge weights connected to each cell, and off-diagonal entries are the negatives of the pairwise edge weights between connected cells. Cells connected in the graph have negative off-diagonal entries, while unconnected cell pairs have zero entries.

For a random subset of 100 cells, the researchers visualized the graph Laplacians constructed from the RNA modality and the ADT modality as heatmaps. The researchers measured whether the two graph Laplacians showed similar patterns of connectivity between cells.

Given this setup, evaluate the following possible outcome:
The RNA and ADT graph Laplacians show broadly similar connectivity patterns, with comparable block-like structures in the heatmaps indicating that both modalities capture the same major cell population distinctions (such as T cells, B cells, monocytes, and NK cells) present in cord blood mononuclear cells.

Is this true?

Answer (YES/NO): NO